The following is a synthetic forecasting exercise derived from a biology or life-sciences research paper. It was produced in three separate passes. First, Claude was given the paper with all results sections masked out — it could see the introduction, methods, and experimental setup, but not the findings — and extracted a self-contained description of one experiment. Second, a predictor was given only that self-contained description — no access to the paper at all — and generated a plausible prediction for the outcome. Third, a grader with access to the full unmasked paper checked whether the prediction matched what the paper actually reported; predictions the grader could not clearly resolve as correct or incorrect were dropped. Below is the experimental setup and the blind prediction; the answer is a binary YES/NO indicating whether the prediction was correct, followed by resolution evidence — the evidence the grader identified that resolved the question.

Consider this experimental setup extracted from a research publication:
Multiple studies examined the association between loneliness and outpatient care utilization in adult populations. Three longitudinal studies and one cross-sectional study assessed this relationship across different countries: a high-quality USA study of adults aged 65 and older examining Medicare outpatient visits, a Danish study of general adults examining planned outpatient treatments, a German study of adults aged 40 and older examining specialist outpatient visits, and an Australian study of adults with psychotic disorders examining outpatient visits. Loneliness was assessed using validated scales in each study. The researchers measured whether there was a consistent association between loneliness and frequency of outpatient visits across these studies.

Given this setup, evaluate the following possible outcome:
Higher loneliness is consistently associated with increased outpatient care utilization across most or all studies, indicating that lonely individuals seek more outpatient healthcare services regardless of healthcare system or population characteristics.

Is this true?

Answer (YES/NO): NO